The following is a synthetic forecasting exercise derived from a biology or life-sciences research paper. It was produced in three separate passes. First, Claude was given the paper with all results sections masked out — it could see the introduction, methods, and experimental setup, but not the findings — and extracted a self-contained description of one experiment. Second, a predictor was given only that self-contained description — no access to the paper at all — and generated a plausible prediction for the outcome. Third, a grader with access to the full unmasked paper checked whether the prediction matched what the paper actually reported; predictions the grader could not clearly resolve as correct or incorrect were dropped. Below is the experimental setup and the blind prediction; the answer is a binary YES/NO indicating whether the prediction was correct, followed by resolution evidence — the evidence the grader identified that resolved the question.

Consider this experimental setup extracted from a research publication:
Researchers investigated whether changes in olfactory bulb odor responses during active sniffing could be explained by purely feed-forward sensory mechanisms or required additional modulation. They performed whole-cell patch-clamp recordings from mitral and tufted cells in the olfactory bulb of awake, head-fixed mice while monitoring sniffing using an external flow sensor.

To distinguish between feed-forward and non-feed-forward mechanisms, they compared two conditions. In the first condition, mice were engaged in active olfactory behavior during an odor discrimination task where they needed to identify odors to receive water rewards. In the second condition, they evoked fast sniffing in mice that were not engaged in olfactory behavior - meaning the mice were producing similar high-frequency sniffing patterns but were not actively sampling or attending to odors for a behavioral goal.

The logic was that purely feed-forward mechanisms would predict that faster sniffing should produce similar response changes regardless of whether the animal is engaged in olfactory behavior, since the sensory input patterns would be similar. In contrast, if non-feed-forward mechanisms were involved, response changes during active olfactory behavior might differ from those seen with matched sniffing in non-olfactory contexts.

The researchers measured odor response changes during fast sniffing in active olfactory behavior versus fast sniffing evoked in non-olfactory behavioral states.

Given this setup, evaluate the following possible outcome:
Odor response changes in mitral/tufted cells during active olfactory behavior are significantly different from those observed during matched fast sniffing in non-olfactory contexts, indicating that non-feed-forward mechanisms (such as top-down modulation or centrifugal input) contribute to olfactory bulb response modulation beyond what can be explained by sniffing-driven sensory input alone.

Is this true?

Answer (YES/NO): YES